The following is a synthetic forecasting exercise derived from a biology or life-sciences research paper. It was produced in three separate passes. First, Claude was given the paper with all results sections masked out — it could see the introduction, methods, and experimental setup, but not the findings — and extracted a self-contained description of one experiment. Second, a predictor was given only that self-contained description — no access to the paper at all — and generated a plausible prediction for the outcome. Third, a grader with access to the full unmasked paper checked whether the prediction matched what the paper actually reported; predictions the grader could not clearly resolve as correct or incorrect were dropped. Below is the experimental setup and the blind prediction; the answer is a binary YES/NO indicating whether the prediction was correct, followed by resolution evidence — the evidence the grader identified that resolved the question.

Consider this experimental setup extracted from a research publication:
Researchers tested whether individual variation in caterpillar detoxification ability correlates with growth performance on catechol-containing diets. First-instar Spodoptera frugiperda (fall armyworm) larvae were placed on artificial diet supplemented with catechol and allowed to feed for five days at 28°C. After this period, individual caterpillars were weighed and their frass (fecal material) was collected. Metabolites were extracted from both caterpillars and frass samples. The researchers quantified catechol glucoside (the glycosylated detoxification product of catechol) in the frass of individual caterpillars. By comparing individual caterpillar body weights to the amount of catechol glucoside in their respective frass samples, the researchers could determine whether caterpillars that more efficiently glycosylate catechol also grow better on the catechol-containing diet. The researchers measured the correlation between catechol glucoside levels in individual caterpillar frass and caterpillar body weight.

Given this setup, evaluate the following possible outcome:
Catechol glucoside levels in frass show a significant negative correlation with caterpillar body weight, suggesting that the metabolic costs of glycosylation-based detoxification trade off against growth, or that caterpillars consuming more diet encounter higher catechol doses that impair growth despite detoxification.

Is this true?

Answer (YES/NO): NO